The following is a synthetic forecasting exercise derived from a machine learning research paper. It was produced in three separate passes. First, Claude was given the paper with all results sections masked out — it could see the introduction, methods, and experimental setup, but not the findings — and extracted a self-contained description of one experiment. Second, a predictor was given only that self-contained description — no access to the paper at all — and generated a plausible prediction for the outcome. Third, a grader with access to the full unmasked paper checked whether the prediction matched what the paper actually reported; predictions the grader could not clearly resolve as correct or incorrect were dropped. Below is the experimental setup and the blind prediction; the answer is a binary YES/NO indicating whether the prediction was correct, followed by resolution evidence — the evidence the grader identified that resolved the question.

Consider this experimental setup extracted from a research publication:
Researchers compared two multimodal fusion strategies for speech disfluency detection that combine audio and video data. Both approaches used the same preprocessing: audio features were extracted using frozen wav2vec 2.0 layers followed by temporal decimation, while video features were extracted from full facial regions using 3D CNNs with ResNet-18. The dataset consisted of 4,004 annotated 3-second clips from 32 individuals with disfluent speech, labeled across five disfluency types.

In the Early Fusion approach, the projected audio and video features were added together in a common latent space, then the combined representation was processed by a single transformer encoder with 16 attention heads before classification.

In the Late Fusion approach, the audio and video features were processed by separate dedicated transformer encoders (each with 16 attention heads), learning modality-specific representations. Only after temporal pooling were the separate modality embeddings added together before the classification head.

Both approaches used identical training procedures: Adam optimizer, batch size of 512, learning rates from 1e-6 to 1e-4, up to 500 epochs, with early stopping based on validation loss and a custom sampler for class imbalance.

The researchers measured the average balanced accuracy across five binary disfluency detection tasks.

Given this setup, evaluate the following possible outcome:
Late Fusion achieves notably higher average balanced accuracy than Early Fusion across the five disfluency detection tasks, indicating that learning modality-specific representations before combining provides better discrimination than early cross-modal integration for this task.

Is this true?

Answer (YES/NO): NO